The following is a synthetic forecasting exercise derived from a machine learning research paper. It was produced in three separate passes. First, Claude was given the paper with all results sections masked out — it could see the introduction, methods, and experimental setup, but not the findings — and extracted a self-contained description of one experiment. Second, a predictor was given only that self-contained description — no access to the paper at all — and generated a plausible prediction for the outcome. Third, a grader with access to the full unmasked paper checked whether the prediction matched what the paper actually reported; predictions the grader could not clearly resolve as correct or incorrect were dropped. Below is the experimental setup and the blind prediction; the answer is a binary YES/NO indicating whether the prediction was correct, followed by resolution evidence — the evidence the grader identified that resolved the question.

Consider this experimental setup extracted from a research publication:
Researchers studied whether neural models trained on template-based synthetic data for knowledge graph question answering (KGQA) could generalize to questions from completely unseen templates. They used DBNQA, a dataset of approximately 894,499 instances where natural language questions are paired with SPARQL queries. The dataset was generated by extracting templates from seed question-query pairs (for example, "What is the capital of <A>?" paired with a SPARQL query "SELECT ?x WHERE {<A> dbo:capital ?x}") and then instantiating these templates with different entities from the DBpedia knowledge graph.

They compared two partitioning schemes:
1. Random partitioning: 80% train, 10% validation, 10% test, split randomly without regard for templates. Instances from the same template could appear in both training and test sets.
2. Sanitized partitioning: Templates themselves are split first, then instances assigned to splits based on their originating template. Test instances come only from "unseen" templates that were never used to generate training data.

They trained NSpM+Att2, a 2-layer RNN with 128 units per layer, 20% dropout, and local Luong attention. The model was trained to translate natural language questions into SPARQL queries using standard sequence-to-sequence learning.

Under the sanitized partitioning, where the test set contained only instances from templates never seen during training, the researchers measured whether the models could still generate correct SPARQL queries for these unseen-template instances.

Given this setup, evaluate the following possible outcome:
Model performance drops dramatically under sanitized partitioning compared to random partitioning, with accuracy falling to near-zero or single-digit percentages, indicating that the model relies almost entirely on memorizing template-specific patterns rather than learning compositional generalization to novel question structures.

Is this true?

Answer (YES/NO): NO